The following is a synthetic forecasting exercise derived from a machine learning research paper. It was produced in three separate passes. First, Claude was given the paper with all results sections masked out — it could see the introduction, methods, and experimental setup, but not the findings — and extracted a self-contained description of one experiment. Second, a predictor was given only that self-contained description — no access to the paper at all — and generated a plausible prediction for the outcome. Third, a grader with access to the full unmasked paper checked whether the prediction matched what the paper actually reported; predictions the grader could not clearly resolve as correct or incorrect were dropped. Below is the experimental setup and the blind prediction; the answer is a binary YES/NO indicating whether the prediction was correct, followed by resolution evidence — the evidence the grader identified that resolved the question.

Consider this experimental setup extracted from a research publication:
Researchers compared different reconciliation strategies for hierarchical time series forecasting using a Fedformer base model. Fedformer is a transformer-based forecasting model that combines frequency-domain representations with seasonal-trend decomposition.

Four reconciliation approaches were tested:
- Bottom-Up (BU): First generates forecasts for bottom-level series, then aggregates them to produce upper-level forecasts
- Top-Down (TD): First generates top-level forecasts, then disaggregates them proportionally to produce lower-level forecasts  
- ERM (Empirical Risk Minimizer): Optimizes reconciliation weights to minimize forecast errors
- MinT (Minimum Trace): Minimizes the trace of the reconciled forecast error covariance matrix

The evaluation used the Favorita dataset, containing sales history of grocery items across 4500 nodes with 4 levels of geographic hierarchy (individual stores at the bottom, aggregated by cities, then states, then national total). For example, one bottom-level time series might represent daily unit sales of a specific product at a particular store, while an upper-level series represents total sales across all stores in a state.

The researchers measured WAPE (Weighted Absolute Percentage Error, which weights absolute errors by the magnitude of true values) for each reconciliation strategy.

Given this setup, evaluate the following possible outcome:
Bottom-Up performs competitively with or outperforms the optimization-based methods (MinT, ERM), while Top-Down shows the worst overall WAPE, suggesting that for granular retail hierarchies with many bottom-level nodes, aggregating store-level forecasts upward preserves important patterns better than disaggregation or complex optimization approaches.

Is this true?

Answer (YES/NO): NO